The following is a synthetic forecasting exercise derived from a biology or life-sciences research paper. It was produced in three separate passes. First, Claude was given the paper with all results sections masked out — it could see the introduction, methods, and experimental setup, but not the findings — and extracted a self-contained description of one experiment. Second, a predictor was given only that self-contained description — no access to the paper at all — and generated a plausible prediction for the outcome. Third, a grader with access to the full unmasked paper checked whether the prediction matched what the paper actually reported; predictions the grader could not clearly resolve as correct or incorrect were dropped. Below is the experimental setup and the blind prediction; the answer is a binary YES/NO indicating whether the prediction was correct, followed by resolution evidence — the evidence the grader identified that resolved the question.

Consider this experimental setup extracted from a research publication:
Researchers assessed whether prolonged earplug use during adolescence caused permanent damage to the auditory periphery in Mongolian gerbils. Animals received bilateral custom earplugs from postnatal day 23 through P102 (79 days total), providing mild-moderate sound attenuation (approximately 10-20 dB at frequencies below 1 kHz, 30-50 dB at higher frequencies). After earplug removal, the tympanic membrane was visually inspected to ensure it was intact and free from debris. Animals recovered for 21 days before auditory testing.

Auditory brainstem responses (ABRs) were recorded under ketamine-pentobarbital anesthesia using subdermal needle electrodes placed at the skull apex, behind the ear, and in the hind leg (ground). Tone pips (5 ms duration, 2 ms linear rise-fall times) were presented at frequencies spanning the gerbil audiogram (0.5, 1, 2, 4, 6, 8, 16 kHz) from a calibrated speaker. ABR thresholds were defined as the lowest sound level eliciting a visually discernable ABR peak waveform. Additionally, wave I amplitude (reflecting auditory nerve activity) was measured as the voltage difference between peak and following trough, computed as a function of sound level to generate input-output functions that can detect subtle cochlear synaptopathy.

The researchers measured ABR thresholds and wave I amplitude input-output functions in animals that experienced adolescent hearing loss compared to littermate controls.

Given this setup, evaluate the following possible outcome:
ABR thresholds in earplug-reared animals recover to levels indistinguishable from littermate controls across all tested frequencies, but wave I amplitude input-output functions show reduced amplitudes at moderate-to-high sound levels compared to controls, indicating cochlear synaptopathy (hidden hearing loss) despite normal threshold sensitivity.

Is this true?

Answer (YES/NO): NO